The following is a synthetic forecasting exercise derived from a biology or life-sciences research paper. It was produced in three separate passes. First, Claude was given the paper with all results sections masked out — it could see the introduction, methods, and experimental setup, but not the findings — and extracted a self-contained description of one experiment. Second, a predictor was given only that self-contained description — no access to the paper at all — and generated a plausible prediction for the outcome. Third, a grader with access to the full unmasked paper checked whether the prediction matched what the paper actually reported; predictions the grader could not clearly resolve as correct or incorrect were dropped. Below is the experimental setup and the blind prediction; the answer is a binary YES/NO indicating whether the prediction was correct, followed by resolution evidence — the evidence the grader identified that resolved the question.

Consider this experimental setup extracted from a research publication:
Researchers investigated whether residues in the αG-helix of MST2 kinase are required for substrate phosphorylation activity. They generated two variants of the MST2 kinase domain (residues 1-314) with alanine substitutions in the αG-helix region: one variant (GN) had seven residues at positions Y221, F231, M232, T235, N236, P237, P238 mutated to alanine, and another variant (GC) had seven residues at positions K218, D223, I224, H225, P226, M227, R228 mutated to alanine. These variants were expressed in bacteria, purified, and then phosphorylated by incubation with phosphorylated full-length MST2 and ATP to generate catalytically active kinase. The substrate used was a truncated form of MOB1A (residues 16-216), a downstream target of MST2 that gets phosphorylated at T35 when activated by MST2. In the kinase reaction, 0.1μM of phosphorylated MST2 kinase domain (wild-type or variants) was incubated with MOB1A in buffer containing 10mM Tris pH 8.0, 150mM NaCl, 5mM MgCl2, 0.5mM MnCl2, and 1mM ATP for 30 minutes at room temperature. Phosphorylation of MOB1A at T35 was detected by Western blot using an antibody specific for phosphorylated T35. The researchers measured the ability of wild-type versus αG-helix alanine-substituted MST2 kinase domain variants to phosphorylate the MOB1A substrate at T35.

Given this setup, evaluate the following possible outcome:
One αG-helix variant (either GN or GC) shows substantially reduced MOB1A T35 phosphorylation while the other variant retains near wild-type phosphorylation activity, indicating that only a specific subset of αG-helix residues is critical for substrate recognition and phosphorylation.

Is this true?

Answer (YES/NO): NO